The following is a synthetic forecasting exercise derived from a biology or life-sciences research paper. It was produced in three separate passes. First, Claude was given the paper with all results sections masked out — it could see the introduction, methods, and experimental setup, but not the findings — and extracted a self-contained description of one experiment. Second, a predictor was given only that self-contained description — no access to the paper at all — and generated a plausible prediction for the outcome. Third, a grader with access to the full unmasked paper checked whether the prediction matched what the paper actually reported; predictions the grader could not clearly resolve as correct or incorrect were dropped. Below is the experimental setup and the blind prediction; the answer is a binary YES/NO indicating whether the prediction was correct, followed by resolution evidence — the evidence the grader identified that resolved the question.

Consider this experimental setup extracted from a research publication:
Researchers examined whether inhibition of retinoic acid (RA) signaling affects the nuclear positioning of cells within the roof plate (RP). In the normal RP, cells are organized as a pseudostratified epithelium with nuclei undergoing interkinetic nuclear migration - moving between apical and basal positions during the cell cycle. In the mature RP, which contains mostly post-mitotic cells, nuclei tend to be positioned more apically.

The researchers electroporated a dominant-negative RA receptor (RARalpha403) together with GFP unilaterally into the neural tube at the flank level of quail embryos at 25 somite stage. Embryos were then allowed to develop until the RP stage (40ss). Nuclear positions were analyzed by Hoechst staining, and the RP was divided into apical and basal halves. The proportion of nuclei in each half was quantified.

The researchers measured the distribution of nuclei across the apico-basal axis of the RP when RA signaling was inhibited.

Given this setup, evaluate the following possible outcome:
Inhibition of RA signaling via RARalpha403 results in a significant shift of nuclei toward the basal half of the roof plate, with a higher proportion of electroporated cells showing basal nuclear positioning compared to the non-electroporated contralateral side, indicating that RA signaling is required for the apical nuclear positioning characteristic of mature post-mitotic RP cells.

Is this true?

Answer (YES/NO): NO